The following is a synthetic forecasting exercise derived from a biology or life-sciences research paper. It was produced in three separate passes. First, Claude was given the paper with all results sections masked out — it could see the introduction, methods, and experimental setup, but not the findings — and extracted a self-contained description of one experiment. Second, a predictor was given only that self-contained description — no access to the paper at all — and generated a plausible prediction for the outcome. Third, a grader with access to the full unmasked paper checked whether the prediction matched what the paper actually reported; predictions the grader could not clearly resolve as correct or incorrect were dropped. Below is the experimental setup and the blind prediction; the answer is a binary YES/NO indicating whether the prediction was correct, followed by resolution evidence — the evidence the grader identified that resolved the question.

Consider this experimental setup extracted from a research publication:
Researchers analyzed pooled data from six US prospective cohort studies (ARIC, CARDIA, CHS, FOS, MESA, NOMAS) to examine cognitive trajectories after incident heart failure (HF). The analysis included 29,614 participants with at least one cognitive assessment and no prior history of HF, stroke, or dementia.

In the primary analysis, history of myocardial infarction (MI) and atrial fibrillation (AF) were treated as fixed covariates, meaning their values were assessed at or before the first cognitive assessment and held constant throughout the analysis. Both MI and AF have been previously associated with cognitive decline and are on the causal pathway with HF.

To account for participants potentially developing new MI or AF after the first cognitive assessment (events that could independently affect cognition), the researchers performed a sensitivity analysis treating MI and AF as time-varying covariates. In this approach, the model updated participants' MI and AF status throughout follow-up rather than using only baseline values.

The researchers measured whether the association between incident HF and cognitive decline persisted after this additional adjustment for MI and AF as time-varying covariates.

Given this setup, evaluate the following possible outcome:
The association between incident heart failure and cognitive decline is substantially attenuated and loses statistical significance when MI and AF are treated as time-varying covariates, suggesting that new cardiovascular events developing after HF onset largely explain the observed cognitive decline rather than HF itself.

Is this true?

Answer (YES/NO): NO